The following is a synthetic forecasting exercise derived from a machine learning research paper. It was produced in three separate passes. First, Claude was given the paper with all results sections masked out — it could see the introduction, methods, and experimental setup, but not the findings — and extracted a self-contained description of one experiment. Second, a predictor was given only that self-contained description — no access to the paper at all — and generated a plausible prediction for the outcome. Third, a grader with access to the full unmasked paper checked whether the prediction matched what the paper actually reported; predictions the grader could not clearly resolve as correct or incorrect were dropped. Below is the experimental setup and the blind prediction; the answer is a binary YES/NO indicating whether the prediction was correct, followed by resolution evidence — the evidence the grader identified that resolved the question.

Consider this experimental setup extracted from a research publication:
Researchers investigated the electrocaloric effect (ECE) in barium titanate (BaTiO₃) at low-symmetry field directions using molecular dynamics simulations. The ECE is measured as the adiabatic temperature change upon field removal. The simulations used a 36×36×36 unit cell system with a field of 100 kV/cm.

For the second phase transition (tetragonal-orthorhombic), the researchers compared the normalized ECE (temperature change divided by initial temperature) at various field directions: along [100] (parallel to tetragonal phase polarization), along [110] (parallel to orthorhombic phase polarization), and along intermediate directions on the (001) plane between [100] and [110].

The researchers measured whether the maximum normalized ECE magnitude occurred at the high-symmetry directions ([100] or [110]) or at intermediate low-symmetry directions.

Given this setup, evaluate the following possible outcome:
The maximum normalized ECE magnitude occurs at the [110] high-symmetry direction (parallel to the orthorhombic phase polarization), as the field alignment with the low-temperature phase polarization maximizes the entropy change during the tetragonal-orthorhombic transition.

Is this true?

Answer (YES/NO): NO